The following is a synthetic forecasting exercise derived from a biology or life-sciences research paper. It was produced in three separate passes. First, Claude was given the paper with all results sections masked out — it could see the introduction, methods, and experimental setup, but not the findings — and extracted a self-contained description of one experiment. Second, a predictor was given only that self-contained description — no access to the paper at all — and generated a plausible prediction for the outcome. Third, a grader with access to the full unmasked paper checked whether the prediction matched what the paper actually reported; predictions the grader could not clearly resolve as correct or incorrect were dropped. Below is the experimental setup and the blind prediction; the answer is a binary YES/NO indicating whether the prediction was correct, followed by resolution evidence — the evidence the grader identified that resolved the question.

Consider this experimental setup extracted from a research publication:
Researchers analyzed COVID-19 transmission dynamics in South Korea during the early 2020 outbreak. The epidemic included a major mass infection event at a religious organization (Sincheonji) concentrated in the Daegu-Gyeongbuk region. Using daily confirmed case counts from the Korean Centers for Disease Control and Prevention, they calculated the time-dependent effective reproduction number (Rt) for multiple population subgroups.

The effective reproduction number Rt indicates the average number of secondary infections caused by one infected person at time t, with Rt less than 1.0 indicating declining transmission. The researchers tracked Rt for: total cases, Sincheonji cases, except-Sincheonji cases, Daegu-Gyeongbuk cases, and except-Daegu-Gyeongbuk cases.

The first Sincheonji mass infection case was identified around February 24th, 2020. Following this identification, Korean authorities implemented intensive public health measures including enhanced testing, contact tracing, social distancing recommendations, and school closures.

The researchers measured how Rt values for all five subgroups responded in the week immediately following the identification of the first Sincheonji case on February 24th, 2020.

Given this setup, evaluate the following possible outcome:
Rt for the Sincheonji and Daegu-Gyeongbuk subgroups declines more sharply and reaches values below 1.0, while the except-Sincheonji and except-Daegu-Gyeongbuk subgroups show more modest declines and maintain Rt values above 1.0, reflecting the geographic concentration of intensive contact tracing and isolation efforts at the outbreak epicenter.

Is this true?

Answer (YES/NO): NO